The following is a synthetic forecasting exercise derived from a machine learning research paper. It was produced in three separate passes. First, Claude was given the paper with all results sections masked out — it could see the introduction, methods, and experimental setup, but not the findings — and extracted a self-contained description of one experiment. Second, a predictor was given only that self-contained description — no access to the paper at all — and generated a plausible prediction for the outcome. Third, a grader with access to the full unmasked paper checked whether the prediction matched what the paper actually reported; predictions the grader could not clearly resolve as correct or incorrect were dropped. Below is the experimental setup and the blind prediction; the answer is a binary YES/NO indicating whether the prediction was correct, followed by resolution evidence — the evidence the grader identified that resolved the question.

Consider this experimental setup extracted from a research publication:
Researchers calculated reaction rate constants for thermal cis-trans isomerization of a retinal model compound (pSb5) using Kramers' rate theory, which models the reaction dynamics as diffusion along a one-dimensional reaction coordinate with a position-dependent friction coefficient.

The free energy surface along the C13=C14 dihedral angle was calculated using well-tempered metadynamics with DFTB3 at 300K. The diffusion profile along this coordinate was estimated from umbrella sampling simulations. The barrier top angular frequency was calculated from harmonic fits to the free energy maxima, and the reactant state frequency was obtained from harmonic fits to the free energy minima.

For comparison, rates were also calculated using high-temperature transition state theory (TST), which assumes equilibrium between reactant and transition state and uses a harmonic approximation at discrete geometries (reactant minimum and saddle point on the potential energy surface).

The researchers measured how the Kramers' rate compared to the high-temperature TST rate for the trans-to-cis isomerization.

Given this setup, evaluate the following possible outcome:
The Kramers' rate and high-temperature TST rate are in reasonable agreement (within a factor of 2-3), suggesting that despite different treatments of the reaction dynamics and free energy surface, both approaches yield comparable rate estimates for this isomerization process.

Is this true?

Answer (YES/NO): NO